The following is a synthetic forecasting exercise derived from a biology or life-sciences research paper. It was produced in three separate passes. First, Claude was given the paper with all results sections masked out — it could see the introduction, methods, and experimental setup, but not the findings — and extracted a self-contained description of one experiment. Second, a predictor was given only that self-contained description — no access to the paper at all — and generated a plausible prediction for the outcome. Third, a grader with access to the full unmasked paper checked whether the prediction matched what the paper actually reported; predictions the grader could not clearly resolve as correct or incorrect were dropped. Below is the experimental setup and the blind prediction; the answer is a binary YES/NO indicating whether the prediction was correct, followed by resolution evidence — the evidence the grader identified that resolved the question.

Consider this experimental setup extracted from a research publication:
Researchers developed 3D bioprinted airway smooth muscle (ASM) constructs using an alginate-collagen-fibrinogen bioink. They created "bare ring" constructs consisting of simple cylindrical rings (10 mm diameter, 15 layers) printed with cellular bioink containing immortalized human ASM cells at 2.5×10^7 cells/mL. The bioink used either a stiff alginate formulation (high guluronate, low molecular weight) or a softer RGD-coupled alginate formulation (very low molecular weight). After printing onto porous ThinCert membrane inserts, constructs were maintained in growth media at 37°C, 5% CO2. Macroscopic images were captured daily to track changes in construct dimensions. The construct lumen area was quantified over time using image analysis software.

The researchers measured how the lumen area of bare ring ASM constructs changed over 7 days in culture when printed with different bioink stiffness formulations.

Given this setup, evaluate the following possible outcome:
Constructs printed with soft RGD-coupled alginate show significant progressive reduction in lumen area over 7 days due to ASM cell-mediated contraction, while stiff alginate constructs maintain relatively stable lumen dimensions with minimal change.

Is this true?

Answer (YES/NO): NO